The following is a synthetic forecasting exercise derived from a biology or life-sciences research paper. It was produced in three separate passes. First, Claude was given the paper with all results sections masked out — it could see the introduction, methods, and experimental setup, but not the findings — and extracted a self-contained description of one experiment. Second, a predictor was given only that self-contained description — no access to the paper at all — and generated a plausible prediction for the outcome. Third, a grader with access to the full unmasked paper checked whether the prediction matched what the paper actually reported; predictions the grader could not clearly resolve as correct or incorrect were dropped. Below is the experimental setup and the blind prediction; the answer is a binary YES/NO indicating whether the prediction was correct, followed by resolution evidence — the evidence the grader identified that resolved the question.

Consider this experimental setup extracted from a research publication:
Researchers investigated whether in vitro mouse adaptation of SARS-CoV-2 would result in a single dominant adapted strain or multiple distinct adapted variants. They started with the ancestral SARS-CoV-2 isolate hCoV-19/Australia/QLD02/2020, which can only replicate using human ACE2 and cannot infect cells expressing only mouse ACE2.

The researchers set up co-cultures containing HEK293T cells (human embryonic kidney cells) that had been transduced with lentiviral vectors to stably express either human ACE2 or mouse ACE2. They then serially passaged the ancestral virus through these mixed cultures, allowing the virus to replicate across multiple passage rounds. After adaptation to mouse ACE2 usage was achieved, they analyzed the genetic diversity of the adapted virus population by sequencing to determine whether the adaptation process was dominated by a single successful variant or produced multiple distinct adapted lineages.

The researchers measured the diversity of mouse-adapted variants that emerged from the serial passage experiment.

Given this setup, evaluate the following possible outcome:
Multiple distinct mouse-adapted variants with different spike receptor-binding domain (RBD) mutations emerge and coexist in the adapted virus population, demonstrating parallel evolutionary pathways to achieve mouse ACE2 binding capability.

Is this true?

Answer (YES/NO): YES